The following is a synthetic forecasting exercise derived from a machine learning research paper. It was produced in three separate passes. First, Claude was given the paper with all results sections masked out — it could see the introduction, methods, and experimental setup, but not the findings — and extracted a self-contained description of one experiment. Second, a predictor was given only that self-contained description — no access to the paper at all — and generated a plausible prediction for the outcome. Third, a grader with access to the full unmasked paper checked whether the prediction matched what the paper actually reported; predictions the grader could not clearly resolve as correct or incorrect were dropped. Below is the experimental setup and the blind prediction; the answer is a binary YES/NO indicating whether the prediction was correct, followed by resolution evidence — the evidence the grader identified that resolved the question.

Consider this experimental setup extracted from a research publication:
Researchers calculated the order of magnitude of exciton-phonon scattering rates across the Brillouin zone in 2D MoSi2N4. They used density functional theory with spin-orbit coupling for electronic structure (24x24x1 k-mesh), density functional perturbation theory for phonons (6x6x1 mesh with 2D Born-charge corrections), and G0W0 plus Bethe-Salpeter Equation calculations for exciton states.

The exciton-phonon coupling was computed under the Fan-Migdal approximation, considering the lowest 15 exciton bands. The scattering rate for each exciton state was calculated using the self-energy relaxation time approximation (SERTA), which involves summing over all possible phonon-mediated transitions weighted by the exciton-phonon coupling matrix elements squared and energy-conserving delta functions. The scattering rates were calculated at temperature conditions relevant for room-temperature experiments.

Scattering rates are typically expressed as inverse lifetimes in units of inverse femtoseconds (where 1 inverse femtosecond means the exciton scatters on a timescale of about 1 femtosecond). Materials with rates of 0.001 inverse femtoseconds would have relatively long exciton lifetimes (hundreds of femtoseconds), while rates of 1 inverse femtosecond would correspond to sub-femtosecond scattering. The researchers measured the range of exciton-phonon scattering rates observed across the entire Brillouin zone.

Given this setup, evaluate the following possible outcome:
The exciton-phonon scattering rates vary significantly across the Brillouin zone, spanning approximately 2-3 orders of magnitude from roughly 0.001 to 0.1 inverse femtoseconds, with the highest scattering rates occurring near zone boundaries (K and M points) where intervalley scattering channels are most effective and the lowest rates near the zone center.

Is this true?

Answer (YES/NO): NO